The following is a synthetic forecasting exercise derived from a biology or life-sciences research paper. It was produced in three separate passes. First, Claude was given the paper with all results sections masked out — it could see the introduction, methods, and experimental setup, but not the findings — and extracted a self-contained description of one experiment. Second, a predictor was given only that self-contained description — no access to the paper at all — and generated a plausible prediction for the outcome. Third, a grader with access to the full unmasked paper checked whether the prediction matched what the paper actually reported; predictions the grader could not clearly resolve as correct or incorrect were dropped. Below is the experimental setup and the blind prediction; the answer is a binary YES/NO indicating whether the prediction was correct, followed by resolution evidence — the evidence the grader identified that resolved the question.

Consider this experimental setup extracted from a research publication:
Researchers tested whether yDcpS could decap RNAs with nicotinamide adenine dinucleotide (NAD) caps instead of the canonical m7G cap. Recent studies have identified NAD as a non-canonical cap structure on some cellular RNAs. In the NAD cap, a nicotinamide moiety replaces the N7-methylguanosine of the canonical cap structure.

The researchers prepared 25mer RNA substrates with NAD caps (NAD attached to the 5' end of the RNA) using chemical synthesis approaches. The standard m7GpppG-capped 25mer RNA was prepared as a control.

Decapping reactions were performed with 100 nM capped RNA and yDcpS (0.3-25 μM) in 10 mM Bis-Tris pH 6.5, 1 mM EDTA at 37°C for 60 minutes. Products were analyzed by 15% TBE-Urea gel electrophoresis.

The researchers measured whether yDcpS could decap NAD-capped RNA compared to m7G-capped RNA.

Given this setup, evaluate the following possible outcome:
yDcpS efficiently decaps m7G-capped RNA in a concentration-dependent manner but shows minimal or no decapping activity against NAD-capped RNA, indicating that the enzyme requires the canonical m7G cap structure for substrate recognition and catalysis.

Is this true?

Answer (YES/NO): YES